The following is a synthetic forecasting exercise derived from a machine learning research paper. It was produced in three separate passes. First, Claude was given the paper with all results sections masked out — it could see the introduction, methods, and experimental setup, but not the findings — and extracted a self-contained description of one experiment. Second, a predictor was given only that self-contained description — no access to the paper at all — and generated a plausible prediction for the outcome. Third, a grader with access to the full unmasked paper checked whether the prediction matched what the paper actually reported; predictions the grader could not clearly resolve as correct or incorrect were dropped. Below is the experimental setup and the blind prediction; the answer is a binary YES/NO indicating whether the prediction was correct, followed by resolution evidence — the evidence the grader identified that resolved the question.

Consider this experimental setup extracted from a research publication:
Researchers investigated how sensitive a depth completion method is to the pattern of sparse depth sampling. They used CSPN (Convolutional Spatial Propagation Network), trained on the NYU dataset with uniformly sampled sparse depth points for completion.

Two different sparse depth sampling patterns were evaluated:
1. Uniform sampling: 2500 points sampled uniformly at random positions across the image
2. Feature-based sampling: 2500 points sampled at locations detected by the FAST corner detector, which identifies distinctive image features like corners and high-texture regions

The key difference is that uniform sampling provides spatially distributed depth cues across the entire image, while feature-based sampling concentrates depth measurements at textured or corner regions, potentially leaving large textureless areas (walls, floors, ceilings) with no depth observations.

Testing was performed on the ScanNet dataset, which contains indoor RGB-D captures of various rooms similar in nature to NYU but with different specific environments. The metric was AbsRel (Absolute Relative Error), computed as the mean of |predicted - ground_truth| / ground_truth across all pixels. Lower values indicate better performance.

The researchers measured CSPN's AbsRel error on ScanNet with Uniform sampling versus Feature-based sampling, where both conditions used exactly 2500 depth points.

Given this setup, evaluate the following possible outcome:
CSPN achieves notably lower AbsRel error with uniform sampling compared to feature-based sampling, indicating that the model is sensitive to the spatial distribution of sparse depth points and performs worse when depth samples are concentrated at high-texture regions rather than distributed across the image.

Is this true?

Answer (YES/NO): YES